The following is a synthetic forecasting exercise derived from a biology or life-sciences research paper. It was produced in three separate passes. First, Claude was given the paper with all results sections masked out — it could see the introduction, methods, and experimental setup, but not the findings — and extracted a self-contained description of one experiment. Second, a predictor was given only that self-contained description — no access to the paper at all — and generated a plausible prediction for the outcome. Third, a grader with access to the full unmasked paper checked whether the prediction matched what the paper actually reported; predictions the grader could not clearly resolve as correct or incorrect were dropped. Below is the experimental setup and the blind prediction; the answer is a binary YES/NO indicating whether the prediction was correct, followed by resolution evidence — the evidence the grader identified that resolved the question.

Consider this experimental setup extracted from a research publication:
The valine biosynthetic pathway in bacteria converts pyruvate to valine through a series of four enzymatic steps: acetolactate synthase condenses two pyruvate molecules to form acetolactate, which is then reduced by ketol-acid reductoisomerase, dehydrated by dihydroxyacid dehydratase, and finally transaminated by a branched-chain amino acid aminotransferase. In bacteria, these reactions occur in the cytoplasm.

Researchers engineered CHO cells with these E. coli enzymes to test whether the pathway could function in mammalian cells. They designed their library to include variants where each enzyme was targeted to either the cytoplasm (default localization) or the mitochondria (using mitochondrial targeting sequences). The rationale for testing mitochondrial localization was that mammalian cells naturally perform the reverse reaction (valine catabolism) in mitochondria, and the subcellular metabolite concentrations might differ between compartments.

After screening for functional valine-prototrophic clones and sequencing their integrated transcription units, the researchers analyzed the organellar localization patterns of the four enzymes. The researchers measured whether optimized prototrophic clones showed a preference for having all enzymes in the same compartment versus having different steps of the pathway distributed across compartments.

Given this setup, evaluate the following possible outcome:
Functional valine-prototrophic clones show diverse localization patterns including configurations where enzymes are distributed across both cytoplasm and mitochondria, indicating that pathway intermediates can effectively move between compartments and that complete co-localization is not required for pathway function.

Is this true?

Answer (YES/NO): NO